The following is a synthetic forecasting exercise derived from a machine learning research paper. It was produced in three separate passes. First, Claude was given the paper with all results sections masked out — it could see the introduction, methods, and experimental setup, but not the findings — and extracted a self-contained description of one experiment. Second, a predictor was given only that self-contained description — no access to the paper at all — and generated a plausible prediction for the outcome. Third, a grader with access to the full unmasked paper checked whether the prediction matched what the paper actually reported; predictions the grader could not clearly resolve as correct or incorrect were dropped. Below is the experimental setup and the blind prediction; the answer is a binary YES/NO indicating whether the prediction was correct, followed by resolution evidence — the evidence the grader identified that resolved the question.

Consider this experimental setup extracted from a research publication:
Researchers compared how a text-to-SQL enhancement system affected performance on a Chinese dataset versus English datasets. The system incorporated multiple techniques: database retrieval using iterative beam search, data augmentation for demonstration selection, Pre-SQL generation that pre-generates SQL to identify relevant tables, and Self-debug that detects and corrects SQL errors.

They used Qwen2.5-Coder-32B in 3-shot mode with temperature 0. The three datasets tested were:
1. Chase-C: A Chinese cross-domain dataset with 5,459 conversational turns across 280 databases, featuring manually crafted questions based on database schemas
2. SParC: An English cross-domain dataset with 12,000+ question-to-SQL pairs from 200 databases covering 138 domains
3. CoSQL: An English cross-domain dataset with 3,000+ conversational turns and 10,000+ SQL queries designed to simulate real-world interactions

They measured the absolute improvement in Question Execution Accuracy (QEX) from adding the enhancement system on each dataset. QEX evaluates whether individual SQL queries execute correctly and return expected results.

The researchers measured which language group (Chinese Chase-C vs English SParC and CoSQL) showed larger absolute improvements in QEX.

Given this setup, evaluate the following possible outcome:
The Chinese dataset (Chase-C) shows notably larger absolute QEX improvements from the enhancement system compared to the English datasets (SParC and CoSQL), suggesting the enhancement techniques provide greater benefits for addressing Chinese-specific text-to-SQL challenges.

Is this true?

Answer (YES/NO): YES